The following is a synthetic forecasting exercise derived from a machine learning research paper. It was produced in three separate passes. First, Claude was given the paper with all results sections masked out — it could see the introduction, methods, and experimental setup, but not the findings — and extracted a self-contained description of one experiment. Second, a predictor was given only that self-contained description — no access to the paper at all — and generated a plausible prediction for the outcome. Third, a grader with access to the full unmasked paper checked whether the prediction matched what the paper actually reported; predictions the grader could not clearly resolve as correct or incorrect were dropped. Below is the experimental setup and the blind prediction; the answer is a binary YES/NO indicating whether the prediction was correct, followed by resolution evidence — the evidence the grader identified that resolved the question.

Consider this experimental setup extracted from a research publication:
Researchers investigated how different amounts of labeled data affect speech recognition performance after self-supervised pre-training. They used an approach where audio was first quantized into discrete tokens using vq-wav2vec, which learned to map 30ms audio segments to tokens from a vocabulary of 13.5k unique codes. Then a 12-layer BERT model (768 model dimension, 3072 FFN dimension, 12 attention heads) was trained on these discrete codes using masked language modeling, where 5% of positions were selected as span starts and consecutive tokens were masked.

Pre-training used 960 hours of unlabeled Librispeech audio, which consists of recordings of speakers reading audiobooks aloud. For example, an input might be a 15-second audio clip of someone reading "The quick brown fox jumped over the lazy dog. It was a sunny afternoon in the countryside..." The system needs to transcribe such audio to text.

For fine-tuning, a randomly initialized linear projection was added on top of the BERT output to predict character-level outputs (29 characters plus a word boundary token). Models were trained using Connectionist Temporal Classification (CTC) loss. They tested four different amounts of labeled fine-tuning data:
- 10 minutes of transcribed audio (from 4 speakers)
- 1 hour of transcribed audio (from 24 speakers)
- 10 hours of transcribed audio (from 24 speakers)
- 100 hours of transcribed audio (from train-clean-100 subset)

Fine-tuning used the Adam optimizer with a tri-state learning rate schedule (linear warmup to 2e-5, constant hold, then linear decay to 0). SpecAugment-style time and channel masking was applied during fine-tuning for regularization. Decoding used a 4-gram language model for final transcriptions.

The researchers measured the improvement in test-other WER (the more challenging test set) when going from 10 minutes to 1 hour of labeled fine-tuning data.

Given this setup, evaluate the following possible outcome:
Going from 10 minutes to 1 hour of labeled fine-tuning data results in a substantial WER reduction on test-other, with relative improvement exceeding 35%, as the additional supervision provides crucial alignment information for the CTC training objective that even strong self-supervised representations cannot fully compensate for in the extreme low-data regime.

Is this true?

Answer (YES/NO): NO